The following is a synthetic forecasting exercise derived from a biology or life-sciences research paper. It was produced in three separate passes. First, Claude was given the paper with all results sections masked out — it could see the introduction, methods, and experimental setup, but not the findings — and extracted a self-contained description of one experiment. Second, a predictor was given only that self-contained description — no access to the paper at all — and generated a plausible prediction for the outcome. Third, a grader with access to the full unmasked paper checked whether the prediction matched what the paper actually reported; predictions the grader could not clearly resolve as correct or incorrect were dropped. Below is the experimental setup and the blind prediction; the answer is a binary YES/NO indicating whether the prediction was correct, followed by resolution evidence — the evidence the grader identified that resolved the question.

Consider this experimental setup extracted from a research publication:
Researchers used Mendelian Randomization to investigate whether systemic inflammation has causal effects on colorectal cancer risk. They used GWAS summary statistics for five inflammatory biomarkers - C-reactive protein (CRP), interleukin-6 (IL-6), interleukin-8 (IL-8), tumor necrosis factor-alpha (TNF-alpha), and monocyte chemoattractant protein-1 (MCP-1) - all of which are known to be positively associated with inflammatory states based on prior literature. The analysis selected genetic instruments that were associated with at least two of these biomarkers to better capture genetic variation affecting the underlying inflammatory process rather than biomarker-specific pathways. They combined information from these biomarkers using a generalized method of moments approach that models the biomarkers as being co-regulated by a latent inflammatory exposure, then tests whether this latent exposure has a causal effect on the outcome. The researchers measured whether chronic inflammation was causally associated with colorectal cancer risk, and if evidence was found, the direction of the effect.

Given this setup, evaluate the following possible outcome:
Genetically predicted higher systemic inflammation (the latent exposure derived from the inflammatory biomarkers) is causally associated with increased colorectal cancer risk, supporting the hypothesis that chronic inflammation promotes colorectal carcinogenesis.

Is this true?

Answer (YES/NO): YES